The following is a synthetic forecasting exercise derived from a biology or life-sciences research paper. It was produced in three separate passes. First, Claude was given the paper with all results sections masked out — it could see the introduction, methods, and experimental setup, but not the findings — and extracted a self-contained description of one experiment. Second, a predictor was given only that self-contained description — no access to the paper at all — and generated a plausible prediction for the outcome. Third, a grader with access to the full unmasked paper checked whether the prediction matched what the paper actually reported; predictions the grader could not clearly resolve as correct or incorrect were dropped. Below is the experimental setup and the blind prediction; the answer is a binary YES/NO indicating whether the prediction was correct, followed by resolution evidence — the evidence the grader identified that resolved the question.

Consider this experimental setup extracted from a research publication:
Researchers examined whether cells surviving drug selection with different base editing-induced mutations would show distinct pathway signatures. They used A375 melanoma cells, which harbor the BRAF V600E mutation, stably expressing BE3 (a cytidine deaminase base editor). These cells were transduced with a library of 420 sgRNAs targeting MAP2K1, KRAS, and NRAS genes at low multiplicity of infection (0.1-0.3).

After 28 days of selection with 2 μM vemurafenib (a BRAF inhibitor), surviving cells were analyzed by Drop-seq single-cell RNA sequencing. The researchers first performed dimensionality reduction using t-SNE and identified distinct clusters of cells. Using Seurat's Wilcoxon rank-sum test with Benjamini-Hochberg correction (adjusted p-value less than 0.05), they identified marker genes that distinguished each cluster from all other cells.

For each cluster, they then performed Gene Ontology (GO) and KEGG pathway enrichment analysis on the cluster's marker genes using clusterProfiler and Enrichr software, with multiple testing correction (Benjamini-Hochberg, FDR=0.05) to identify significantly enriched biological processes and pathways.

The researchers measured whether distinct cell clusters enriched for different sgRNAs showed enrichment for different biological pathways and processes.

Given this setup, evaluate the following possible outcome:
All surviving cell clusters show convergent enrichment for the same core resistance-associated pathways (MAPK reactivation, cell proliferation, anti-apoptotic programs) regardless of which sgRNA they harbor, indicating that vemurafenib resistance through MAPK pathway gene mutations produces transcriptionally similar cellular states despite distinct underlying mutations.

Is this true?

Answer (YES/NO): NO